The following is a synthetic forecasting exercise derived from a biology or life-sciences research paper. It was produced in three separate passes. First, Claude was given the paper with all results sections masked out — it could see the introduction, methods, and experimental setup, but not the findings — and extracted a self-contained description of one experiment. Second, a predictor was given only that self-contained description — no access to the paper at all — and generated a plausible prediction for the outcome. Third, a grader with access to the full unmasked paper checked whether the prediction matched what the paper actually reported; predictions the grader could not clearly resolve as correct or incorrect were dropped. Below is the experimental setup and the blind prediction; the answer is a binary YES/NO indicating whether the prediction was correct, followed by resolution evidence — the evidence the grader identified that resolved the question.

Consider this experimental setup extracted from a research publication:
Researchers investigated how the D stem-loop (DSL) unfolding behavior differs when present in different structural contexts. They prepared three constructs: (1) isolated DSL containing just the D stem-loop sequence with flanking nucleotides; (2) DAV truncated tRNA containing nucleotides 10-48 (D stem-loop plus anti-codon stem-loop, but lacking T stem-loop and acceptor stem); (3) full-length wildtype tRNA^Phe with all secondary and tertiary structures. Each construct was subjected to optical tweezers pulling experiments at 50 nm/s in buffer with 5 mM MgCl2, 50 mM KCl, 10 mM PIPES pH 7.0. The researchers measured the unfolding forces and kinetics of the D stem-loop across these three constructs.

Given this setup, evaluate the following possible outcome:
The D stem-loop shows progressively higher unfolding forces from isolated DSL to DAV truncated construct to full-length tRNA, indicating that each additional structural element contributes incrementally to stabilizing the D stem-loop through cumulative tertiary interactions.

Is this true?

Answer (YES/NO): NO